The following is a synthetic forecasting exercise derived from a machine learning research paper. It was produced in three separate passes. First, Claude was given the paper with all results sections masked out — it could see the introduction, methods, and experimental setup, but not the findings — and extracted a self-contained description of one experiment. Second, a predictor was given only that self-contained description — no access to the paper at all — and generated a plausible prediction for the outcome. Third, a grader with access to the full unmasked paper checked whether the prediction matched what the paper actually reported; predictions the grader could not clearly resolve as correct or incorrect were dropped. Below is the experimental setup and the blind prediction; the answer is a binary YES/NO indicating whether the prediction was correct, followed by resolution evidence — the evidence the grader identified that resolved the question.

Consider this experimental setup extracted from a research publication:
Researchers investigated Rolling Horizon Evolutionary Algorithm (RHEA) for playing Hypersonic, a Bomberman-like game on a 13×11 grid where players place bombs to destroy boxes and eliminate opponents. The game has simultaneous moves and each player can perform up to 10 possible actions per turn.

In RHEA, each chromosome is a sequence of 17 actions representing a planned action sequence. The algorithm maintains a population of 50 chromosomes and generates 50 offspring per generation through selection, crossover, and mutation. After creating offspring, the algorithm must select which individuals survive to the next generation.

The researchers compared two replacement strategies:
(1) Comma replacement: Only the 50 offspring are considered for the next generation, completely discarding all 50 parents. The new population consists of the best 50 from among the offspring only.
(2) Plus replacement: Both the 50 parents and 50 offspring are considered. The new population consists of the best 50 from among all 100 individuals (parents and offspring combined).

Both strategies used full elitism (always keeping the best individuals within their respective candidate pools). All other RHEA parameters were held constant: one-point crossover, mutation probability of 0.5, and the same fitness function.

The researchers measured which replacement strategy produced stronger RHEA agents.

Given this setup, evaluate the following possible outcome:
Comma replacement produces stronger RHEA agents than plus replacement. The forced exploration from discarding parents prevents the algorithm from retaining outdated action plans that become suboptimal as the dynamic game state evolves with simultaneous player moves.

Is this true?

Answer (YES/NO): NO